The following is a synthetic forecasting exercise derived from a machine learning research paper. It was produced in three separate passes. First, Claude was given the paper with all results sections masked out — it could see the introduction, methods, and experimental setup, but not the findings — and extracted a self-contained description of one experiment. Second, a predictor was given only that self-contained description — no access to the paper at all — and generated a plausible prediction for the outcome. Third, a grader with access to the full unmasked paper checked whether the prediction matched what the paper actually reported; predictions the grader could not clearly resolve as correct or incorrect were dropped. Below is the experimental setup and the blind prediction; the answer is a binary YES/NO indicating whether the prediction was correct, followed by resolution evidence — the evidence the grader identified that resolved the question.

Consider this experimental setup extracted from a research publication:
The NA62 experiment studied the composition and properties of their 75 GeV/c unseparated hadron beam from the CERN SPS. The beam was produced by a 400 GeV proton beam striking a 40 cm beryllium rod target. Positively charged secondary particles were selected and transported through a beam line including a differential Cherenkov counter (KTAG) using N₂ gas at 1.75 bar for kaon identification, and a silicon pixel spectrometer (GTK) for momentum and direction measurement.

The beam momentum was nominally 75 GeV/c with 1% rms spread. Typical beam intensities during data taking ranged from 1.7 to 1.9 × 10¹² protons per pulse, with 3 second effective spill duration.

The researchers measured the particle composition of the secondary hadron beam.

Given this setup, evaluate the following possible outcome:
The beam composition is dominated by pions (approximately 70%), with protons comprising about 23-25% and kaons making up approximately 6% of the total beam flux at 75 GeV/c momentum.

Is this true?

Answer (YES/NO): YES